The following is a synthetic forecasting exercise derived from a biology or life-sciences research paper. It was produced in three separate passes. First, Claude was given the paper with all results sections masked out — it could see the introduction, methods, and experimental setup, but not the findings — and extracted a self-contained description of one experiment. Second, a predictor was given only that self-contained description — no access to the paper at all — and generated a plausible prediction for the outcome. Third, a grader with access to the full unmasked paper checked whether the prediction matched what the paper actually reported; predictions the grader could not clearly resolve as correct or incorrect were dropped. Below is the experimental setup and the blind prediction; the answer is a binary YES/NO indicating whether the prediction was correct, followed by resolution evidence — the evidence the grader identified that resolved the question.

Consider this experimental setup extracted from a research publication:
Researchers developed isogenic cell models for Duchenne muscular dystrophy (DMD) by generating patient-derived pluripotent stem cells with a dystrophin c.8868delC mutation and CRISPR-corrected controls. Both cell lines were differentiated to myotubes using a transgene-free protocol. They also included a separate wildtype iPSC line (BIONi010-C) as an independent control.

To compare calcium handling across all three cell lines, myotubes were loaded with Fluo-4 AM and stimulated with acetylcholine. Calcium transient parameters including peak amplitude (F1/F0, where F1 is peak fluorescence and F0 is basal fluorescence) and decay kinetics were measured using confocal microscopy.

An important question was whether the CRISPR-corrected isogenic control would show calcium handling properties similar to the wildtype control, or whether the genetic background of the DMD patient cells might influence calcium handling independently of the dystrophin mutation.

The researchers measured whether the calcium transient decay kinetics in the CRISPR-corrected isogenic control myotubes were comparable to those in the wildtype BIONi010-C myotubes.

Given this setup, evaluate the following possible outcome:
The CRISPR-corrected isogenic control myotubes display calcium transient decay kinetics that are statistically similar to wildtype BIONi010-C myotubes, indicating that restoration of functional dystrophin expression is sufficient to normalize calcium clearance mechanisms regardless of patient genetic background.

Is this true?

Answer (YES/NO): YES